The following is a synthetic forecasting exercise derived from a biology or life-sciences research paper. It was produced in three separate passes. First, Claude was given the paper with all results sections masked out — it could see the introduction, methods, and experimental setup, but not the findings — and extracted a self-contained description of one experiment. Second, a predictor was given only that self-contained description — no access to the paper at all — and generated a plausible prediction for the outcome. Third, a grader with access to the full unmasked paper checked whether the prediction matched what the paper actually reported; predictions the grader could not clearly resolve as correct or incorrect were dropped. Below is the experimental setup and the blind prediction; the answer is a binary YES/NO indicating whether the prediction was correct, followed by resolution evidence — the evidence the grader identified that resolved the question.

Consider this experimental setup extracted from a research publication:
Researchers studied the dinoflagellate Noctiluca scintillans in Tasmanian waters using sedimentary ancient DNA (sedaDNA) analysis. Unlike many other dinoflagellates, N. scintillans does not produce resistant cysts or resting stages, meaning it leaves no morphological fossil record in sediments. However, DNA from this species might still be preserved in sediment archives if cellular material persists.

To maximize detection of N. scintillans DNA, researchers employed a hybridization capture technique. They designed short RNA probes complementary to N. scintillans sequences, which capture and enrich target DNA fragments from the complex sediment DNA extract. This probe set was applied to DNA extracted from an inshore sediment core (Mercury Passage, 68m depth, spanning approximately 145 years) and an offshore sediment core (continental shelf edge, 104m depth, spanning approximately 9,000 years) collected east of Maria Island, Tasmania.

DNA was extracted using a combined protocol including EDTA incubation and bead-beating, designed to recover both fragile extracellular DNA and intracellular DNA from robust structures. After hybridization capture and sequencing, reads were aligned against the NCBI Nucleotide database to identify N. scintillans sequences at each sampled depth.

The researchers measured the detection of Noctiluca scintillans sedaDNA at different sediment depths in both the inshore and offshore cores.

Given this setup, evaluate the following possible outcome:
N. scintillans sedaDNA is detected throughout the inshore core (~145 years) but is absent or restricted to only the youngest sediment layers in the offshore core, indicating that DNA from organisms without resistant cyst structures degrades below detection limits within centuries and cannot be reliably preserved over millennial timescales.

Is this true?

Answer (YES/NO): NO